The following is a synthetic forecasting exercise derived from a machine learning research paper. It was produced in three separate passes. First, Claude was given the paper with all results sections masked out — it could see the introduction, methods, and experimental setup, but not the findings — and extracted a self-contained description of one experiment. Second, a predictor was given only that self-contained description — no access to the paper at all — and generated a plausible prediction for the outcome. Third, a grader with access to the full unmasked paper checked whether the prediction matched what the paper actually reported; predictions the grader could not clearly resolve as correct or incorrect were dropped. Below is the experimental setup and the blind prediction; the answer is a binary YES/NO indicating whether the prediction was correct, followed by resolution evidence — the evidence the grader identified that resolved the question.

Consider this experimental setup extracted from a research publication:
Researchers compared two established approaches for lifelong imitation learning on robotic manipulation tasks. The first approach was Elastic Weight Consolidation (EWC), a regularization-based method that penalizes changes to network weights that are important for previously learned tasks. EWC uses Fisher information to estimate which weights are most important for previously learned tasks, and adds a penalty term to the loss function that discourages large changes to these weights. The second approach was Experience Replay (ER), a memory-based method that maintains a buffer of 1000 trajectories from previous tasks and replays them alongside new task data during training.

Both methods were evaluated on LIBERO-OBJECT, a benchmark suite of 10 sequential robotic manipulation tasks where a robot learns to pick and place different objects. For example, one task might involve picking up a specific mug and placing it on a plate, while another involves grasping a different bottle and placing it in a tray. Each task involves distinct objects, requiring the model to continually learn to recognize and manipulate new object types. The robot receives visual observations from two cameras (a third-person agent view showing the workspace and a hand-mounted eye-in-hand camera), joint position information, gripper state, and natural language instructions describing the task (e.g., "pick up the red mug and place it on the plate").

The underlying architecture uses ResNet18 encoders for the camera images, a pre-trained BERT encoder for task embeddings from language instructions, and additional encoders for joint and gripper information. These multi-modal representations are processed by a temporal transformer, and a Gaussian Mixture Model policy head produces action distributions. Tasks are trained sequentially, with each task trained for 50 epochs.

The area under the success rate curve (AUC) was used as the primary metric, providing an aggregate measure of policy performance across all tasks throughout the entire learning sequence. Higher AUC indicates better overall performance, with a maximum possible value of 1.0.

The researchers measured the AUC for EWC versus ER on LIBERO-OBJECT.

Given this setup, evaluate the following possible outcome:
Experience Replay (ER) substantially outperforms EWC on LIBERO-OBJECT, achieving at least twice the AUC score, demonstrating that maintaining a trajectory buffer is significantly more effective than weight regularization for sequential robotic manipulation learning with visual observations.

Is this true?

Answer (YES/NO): YES